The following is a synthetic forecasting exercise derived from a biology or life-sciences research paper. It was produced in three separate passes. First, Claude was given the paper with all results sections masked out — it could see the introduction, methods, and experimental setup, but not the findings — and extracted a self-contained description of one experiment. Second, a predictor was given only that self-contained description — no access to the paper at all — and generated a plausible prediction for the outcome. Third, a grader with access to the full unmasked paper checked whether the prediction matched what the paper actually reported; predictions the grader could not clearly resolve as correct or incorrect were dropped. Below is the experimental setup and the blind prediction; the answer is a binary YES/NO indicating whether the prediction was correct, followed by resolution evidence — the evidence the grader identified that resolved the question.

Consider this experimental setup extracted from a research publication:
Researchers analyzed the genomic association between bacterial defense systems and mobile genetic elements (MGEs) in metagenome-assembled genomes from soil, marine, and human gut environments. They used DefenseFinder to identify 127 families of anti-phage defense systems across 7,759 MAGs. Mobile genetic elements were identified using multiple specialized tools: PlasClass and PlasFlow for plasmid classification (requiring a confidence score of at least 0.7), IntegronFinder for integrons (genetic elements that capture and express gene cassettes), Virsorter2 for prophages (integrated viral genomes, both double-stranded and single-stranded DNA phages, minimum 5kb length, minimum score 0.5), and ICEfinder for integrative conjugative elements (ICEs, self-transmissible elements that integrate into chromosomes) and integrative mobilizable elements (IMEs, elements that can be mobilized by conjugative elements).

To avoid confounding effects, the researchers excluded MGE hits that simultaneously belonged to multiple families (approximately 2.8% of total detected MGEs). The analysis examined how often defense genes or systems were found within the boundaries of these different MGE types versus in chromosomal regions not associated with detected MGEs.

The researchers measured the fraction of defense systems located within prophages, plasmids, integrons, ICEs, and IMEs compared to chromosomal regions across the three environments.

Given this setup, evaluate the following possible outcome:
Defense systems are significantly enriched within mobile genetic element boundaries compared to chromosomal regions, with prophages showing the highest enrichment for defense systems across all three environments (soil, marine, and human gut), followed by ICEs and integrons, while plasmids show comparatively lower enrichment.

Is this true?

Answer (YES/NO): NO